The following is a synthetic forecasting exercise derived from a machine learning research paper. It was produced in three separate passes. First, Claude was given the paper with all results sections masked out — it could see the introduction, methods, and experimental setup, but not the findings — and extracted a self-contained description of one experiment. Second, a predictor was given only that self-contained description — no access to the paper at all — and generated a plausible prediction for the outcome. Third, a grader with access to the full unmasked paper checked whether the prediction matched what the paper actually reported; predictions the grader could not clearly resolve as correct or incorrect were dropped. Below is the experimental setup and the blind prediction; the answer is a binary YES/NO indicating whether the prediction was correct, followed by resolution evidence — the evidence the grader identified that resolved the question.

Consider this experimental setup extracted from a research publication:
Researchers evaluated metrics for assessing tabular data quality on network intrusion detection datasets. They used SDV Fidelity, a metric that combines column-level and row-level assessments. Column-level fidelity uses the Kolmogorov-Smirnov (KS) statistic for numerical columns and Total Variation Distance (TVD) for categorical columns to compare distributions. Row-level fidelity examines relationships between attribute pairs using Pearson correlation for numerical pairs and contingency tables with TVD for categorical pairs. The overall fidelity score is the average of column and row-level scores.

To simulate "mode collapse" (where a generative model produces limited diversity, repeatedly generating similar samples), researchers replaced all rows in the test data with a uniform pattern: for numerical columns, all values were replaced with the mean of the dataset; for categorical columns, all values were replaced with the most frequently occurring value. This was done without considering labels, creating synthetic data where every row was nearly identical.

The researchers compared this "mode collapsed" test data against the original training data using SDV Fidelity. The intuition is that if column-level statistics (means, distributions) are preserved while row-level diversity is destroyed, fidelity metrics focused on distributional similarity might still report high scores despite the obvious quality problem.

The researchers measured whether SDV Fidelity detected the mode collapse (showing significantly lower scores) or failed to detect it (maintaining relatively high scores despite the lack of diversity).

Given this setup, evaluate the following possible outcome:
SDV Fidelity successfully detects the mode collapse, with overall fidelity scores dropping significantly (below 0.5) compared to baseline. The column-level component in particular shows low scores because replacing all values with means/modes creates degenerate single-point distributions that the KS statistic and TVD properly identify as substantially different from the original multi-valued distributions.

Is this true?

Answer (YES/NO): NO